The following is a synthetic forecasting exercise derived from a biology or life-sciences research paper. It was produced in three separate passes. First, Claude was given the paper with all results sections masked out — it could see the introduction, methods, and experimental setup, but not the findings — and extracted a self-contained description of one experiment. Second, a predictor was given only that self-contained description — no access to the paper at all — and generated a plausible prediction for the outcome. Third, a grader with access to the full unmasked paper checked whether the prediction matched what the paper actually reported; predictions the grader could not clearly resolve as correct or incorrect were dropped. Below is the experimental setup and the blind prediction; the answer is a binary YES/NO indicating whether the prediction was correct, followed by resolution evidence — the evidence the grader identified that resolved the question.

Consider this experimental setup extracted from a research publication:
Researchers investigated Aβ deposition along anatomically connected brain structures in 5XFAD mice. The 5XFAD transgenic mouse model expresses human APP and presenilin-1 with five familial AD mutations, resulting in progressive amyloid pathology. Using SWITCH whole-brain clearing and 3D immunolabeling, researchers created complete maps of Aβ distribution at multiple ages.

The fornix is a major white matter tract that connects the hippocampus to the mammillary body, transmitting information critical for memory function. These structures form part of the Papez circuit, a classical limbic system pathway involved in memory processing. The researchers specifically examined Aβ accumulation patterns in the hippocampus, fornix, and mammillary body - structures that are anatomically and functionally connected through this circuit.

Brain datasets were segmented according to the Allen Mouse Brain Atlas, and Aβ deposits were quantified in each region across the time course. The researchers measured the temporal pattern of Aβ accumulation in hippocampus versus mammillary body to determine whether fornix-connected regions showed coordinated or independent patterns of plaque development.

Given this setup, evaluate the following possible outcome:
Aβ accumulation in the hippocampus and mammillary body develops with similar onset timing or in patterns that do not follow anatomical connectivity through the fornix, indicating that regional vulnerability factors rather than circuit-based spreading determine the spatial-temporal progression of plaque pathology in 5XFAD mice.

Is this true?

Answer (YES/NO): NO